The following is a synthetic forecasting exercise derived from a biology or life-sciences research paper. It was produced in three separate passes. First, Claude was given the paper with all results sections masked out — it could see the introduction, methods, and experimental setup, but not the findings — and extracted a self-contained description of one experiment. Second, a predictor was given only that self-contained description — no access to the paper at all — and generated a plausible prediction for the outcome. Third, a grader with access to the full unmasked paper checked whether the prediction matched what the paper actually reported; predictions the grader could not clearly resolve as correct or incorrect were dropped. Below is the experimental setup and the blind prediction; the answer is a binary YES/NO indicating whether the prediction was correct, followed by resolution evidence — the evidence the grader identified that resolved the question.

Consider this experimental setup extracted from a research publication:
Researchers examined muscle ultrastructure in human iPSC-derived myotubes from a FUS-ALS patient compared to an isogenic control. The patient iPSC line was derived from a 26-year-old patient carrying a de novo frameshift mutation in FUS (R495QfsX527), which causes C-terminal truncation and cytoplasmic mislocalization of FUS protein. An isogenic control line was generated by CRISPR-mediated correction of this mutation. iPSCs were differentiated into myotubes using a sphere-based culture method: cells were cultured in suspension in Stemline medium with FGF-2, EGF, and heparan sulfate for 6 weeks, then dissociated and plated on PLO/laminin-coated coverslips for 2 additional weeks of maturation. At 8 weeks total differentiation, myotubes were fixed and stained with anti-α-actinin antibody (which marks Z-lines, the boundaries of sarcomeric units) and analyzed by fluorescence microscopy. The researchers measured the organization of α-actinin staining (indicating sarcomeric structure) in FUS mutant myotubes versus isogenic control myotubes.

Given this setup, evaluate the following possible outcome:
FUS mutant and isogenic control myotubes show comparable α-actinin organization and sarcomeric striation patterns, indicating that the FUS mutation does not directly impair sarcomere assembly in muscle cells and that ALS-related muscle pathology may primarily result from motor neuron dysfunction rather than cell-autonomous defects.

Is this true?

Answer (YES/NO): NO